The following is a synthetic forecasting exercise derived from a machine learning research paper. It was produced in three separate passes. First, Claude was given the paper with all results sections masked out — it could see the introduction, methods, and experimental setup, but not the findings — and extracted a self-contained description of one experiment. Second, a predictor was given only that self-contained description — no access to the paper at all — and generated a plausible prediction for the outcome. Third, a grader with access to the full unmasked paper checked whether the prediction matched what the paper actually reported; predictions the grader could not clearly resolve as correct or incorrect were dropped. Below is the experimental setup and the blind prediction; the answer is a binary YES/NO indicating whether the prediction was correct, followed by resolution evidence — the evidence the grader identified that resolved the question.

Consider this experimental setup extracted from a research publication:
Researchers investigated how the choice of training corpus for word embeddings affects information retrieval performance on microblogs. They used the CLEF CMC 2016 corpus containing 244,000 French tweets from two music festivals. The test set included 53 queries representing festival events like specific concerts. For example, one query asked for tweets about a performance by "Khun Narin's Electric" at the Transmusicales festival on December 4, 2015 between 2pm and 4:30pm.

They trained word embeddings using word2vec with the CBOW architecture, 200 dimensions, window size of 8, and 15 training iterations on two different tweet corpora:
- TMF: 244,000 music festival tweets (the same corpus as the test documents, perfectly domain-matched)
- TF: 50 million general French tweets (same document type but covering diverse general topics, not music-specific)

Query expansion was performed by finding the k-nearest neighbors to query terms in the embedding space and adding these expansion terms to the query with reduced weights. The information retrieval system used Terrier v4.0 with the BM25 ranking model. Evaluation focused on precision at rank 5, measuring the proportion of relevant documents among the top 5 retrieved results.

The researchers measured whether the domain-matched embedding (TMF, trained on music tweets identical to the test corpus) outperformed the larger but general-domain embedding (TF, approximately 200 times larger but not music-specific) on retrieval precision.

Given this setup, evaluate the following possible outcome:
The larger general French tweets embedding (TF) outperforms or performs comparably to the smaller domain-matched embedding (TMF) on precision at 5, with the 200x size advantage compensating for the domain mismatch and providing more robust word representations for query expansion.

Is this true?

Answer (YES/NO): NO